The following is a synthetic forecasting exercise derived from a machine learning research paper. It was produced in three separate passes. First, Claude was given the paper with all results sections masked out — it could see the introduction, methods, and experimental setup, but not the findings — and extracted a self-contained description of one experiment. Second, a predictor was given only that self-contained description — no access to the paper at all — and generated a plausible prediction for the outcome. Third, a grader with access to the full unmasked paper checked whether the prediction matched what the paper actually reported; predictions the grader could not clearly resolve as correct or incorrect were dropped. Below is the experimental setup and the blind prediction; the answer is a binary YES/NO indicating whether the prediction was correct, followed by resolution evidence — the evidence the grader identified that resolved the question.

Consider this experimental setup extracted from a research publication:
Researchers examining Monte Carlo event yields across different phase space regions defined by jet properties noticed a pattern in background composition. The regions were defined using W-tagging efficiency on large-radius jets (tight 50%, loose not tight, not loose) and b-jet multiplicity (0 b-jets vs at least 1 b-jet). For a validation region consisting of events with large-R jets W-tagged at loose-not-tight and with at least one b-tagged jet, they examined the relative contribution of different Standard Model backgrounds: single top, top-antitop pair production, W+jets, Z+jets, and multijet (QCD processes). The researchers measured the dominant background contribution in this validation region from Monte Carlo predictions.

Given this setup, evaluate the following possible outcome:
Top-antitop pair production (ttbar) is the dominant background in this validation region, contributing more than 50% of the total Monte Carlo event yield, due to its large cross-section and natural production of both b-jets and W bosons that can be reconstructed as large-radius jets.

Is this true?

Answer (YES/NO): NO